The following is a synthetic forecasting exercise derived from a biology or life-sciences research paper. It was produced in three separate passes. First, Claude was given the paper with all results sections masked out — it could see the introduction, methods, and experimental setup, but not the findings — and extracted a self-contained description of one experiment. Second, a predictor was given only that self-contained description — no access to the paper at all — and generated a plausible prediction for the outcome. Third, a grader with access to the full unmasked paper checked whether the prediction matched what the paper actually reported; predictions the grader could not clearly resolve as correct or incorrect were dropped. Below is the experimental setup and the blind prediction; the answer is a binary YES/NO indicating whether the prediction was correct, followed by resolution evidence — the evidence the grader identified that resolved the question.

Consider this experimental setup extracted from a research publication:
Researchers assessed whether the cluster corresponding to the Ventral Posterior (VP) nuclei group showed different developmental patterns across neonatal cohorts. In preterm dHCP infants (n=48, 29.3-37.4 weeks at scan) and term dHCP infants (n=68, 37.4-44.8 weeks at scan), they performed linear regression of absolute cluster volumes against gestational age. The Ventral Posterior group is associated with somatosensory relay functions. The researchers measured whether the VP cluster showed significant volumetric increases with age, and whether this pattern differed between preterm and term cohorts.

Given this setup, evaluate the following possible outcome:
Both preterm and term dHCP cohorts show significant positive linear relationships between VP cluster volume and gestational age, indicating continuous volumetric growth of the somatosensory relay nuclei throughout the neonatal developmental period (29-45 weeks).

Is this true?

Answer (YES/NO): NO